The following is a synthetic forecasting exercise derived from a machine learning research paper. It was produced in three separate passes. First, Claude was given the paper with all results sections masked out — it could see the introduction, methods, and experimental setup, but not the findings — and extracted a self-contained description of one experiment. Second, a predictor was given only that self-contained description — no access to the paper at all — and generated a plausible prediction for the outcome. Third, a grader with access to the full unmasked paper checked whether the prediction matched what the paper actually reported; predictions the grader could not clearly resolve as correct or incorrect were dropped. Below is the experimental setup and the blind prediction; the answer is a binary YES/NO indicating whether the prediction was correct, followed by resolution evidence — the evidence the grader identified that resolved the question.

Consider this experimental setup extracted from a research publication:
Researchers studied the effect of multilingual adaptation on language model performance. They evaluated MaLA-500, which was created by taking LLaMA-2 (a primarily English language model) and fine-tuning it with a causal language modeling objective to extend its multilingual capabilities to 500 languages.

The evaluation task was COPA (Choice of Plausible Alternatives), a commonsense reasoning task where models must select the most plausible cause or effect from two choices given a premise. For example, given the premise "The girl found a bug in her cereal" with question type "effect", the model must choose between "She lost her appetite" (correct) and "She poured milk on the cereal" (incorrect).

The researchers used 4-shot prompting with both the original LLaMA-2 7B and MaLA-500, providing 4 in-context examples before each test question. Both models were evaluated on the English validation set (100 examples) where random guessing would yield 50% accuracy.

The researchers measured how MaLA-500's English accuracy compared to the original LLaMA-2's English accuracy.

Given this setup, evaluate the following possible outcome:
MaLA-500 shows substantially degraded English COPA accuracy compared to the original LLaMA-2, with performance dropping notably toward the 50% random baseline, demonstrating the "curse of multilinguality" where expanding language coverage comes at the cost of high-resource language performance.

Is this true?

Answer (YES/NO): YES